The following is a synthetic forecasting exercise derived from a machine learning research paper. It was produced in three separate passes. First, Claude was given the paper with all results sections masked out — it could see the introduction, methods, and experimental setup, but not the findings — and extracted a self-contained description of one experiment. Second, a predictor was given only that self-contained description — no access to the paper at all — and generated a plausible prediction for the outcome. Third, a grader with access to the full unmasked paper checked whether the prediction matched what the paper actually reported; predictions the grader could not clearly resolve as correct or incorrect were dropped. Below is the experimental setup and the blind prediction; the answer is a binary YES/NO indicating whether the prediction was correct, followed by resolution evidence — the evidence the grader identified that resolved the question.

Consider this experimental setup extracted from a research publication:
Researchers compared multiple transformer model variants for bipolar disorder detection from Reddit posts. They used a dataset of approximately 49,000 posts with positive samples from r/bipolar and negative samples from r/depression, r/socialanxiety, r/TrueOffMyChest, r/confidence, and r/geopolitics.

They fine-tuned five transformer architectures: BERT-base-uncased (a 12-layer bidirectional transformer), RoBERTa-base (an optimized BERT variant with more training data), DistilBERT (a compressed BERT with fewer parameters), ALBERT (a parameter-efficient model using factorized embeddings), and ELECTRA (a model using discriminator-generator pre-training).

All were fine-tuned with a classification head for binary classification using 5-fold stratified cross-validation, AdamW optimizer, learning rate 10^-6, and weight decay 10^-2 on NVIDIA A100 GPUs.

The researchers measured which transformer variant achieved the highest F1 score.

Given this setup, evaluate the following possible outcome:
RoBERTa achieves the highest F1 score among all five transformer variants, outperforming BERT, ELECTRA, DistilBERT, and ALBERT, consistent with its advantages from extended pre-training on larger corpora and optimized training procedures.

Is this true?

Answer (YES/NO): YES